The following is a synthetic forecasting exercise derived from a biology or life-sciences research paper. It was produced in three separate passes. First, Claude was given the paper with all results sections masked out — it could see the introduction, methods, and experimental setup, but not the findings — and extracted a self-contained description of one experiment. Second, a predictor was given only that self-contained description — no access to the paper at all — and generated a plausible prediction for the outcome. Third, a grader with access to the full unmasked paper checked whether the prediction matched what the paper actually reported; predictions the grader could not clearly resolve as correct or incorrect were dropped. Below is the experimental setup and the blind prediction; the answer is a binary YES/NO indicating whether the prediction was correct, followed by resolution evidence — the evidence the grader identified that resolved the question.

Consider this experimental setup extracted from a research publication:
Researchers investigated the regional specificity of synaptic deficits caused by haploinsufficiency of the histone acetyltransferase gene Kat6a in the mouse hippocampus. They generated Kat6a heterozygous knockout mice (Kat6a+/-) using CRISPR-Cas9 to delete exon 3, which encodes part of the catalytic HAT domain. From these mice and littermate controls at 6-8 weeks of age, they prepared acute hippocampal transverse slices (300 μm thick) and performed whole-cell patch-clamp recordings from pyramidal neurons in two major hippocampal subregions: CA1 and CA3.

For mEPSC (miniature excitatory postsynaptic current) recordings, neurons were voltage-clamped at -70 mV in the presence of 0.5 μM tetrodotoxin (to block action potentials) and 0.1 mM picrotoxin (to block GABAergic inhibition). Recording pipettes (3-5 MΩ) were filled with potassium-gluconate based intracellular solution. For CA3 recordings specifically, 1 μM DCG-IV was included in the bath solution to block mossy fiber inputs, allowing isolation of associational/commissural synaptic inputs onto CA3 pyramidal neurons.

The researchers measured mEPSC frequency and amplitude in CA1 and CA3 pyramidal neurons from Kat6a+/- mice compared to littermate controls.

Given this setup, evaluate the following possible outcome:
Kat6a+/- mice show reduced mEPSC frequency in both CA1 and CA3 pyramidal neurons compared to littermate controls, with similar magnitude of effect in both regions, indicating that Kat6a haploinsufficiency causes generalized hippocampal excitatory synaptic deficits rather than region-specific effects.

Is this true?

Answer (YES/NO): NO